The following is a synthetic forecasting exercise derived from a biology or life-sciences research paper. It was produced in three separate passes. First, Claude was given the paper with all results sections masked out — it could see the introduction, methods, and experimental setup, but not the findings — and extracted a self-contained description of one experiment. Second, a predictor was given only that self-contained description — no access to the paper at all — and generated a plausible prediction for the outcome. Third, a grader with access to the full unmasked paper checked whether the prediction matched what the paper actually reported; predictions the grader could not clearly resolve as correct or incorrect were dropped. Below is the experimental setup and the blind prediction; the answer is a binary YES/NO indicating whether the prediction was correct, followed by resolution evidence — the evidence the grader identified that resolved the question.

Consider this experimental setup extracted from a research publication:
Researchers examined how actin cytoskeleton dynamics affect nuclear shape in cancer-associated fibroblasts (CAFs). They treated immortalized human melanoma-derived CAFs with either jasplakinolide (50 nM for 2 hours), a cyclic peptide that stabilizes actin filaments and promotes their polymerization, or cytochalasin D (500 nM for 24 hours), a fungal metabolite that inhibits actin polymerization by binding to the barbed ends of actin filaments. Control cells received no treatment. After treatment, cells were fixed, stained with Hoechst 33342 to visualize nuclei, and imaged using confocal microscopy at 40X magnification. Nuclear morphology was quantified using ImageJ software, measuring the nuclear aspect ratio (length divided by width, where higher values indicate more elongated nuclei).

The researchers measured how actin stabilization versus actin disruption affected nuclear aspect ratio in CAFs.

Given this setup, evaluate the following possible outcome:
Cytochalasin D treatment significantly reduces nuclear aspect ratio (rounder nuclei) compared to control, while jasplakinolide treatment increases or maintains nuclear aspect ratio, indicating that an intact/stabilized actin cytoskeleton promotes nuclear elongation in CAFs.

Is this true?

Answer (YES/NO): NO